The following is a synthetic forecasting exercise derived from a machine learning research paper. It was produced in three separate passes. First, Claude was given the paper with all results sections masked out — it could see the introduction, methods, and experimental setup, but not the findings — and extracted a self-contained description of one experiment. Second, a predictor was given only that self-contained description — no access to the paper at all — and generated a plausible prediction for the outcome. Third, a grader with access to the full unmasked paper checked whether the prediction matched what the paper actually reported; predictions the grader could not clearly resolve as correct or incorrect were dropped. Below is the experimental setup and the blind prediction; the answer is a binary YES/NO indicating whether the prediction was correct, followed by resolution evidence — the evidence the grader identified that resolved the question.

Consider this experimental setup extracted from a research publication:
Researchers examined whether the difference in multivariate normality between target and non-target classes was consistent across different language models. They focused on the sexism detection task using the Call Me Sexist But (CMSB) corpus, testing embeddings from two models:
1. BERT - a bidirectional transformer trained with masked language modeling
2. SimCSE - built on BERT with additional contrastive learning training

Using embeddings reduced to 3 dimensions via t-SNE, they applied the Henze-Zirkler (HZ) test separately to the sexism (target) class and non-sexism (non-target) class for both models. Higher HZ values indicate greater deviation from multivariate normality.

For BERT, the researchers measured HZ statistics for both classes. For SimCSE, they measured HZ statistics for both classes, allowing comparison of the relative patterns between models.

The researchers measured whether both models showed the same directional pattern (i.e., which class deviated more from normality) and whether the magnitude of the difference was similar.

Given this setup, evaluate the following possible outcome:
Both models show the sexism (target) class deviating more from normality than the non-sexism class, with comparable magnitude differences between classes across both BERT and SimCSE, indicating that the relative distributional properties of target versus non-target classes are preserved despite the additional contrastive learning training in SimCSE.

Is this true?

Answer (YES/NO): NO